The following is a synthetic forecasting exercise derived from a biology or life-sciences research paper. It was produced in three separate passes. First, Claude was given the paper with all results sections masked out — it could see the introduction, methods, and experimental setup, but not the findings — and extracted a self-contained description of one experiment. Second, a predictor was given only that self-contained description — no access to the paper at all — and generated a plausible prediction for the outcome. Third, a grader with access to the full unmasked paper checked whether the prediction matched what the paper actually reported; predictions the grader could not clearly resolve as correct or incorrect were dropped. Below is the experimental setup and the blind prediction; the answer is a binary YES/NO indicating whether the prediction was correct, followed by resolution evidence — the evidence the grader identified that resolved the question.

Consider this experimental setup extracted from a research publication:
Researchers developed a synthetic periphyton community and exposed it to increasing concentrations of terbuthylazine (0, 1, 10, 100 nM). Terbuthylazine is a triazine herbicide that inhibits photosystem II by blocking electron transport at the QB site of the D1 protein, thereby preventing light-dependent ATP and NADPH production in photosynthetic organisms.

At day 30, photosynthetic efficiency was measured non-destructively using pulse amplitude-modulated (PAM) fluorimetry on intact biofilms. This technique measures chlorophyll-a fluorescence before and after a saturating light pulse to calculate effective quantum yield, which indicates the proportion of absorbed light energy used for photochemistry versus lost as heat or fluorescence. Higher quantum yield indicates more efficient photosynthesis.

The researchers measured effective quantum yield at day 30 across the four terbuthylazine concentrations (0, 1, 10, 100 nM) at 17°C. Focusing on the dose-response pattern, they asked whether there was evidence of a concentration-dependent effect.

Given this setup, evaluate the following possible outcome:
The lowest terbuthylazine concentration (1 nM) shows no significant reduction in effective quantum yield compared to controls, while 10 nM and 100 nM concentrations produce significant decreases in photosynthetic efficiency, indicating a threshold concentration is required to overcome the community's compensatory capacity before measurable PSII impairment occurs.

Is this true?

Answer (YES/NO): NO